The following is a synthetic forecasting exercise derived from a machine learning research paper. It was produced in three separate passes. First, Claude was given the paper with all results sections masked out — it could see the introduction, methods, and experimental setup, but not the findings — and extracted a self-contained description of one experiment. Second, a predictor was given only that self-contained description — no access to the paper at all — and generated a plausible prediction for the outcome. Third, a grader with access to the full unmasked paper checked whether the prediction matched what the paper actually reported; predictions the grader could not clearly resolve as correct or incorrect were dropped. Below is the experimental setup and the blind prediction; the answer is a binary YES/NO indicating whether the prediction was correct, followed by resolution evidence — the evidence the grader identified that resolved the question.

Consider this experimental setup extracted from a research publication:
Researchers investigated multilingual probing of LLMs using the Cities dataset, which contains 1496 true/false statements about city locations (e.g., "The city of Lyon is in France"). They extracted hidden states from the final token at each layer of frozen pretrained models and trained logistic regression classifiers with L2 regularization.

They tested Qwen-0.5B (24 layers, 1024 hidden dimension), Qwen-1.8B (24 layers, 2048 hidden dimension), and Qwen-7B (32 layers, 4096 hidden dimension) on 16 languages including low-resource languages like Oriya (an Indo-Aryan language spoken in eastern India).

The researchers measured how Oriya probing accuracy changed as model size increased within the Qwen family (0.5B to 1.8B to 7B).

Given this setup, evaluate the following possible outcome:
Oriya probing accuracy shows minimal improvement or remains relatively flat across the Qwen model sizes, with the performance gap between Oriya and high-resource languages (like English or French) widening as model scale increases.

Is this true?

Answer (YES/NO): YES